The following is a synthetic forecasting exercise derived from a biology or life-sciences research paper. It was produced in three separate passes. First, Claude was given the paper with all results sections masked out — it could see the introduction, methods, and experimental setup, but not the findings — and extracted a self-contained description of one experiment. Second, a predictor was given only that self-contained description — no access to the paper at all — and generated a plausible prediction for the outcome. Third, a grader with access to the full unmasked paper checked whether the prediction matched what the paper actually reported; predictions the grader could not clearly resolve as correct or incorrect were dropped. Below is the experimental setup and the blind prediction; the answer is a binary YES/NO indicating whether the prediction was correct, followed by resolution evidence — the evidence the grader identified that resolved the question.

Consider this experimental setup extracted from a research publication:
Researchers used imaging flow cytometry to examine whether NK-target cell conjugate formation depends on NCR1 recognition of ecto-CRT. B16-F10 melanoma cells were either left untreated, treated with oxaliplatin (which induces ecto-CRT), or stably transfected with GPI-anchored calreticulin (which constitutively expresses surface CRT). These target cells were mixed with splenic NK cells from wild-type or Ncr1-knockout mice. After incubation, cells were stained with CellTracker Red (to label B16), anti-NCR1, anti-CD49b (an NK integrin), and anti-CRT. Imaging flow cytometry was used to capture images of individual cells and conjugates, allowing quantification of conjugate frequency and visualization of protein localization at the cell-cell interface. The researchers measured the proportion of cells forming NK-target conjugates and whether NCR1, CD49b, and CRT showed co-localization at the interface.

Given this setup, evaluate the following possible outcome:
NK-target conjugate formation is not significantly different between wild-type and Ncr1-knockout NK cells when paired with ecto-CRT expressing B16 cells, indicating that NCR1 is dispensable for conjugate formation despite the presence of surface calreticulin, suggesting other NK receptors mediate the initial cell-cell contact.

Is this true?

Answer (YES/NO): NO